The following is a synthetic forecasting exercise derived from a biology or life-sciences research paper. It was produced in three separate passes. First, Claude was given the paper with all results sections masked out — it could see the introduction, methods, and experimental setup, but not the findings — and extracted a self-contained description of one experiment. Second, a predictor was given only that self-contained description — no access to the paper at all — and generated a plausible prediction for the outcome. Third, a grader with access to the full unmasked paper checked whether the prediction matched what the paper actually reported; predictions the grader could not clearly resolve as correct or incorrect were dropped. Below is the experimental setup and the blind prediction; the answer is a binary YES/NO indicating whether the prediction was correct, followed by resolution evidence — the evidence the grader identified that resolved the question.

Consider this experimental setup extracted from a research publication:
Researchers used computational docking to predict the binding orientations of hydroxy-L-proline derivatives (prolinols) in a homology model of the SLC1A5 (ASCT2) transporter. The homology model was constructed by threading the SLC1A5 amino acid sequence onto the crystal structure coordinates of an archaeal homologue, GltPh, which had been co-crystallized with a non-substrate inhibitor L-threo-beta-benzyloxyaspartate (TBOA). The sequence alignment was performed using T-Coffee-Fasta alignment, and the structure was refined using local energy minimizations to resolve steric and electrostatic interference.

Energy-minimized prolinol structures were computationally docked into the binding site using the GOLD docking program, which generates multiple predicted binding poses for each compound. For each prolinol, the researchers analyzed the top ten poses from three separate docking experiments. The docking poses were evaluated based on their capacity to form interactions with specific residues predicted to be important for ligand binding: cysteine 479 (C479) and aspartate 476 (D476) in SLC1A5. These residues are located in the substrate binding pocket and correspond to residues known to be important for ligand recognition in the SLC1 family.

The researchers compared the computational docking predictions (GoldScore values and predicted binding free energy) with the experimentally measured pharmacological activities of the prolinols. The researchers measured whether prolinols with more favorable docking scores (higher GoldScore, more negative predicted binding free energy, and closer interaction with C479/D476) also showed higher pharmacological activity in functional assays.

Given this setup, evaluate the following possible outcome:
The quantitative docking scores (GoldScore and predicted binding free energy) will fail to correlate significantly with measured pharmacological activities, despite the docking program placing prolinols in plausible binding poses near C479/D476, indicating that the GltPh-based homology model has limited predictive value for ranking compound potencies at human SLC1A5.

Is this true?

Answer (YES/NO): NO